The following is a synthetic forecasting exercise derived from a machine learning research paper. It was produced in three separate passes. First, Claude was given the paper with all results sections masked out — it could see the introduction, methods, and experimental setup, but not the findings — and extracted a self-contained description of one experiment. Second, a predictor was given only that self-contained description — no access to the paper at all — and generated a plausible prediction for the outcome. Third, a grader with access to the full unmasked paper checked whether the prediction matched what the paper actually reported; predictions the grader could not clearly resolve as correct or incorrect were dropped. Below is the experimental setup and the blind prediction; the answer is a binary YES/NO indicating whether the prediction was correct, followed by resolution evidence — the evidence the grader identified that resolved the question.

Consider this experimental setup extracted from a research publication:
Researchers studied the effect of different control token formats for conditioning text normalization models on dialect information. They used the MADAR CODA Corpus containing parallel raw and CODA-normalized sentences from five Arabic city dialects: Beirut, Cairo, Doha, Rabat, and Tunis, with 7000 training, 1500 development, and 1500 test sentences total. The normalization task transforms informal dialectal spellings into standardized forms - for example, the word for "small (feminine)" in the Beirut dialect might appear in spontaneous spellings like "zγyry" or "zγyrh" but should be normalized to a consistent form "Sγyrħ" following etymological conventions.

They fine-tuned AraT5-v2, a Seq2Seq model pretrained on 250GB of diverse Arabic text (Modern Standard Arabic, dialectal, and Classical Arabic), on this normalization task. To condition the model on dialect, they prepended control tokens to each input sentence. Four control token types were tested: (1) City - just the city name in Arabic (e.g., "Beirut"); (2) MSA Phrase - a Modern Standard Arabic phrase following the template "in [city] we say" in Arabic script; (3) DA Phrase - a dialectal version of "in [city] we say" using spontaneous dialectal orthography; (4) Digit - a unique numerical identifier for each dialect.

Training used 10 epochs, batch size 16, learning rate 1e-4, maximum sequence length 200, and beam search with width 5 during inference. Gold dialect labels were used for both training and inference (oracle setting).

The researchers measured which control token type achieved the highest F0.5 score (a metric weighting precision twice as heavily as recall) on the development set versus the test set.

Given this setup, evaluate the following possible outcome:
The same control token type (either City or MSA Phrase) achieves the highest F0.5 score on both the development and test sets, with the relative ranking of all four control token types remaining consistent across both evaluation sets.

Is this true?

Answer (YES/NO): NO